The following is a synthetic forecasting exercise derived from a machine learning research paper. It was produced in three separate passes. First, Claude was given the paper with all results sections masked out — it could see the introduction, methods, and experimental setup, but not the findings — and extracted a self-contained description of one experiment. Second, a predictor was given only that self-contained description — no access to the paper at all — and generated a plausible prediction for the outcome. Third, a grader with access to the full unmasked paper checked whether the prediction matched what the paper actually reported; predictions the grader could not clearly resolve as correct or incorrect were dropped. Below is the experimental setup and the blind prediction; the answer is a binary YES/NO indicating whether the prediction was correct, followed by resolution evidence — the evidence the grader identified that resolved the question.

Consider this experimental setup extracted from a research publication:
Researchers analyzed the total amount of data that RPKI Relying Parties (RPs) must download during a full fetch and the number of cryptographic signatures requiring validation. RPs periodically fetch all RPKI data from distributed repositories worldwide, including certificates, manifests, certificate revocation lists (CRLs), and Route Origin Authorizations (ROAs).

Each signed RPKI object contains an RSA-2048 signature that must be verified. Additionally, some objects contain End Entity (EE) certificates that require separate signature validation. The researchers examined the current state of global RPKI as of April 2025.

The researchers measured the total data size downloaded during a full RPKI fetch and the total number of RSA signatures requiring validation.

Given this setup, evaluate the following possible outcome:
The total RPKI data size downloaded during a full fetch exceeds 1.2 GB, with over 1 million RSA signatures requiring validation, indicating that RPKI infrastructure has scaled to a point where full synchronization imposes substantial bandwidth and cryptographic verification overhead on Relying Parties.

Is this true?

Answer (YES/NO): NO